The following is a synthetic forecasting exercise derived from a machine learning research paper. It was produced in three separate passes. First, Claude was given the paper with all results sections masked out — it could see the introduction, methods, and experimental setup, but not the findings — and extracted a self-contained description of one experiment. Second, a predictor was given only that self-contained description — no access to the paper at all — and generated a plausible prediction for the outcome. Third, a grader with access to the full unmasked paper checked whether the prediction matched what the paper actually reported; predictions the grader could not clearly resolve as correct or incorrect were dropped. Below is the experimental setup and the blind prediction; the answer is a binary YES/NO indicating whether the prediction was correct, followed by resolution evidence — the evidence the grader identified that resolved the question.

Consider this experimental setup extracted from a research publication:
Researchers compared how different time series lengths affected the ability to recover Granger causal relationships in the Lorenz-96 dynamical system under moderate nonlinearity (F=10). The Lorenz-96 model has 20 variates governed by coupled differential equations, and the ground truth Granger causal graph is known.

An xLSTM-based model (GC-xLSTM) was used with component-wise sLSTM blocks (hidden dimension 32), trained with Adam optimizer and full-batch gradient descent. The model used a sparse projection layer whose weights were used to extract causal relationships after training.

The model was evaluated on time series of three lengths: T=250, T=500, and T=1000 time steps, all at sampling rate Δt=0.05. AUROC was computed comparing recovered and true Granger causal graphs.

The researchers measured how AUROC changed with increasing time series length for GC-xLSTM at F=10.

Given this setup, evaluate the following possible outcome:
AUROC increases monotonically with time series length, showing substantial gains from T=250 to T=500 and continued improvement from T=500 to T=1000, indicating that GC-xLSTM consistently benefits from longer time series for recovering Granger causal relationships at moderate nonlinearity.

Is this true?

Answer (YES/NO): NO